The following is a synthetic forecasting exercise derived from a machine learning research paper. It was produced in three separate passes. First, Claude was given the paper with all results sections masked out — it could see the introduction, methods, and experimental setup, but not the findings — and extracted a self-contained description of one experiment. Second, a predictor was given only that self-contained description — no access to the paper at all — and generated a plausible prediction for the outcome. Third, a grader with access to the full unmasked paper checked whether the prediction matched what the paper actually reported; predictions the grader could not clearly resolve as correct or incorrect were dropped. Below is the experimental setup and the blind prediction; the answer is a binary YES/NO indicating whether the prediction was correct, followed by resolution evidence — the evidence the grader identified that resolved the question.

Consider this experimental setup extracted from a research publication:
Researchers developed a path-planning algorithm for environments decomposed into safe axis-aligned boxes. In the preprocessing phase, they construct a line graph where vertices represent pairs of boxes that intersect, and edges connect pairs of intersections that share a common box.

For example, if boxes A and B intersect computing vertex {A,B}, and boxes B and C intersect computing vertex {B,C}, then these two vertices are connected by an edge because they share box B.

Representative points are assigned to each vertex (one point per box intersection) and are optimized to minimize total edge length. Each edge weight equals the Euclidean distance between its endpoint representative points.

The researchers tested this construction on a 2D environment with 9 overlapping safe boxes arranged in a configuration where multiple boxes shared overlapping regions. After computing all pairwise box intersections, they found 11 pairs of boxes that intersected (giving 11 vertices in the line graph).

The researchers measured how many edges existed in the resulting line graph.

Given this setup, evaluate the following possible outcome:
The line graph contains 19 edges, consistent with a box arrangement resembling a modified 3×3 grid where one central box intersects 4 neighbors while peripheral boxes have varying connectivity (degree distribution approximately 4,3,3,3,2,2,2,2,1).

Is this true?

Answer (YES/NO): NO